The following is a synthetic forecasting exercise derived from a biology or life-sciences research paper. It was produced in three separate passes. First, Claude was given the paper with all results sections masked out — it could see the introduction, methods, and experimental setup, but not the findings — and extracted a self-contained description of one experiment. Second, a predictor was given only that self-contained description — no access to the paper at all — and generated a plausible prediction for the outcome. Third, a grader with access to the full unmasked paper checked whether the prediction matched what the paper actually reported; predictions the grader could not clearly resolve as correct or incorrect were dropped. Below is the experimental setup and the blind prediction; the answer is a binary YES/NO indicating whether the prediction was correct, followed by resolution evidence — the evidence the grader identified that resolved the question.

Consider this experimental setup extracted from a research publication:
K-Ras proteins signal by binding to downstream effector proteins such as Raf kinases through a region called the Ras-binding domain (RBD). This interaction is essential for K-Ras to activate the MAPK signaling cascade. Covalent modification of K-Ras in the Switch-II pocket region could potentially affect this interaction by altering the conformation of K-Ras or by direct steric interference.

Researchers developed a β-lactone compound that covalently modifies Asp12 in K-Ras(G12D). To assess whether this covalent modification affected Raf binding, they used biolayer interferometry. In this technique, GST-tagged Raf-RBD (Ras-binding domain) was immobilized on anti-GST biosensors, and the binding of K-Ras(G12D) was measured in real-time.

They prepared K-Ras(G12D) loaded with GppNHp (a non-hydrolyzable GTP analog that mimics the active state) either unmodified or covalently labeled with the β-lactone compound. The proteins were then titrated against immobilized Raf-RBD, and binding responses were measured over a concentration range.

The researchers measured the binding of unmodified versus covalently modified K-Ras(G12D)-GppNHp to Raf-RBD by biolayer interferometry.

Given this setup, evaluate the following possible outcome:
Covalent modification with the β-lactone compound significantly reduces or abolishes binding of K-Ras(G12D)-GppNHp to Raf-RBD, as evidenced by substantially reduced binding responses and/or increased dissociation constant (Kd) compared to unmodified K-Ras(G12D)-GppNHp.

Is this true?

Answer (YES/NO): YES